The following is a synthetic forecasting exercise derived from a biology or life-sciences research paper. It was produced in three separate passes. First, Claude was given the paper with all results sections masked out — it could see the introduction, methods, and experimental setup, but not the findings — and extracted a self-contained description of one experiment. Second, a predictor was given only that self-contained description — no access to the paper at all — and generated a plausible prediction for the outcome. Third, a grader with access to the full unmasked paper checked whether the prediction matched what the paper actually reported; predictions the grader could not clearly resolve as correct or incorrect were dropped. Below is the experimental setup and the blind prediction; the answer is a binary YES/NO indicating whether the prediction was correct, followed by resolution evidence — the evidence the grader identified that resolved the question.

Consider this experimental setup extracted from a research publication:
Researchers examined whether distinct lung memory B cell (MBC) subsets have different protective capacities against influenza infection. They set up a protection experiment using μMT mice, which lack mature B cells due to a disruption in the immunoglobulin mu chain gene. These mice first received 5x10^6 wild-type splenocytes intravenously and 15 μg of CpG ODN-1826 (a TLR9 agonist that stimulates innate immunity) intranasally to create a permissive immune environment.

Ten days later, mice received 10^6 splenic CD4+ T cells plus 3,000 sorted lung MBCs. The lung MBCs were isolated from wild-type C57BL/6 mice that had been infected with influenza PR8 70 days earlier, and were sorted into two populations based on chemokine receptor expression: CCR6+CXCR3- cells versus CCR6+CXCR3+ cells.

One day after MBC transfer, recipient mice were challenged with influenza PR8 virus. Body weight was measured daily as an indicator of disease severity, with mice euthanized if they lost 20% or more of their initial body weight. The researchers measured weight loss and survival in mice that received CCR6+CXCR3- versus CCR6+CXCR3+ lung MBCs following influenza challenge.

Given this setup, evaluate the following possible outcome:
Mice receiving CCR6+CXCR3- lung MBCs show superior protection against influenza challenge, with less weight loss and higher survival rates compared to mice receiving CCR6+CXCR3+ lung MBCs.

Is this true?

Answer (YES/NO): NO